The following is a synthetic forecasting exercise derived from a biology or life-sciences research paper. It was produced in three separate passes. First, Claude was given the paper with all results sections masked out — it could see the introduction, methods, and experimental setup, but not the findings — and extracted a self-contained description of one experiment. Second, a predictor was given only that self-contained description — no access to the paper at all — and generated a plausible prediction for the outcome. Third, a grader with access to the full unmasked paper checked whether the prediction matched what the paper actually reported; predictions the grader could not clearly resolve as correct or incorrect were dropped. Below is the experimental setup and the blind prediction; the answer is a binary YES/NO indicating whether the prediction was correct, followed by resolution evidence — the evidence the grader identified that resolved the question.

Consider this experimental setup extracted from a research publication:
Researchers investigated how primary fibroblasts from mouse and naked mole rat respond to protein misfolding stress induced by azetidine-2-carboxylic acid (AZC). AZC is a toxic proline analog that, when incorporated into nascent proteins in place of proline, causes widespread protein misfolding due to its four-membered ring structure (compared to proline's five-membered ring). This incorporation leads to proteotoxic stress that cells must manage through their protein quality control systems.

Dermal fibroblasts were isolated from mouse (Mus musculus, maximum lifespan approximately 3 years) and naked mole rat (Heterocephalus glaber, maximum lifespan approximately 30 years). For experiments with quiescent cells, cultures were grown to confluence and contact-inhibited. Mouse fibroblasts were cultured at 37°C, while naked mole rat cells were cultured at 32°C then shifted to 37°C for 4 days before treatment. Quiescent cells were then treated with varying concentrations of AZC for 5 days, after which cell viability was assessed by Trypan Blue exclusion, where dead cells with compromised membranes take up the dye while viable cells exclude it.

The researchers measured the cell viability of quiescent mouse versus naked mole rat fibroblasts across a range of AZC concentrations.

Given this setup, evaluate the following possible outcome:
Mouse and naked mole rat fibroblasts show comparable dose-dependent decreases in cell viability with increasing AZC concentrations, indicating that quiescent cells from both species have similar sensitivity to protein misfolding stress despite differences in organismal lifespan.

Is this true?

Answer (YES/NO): NO